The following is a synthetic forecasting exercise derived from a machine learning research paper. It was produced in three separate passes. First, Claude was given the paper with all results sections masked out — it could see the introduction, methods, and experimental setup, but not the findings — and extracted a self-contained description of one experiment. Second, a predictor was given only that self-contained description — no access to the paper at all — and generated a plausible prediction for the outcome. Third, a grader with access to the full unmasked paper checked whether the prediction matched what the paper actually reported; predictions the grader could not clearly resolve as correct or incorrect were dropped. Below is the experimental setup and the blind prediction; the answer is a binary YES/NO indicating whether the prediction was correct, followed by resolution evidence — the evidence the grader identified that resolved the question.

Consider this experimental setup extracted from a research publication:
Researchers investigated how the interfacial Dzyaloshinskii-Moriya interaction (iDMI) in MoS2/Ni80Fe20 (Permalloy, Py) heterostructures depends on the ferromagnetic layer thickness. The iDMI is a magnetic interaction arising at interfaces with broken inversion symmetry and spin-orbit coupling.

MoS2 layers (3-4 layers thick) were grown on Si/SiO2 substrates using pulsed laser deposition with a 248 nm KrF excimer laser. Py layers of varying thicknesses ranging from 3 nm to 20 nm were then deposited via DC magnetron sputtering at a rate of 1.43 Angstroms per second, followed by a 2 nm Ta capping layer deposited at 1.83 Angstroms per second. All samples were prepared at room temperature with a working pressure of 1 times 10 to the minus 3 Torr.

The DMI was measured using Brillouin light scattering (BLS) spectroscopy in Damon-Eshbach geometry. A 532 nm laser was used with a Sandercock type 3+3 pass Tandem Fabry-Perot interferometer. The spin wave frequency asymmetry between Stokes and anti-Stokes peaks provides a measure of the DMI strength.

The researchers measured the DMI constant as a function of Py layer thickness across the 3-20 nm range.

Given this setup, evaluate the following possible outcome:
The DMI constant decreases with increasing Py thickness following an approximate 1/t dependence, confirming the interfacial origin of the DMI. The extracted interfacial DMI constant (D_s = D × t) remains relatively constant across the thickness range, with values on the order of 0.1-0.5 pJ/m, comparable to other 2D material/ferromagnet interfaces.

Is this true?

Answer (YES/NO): NO